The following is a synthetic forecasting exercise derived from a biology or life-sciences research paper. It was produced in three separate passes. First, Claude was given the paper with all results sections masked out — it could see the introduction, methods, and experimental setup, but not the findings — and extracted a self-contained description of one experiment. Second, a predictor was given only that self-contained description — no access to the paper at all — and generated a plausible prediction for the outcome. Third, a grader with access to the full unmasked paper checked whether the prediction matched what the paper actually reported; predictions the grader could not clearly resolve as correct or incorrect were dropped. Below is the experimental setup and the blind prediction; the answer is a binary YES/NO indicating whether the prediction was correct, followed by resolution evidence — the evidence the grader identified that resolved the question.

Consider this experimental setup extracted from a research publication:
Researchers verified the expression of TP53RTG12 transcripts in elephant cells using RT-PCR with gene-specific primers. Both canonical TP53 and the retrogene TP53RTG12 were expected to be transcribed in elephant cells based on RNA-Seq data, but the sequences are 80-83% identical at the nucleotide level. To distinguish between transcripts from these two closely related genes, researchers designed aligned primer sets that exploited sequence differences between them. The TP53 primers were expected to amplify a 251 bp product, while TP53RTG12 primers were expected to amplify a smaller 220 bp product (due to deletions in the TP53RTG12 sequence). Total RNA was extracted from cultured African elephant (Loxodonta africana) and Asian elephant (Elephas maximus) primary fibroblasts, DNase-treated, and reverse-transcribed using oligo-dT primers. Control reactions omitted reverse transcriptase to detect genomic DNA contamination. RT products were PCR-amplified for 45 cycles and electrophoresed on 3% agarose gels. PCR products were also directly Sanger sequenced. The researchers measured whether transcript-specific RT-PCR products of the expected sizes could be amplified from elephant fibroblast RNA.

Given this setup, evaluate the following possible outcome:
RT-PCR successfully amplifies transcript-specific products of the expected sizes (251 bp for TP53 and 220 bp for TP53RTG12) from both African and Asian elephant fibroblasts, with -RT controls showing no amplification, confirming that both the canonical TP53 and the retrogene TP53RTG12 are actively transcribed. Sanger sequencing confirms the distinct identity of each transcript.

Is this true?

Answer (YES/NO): YES